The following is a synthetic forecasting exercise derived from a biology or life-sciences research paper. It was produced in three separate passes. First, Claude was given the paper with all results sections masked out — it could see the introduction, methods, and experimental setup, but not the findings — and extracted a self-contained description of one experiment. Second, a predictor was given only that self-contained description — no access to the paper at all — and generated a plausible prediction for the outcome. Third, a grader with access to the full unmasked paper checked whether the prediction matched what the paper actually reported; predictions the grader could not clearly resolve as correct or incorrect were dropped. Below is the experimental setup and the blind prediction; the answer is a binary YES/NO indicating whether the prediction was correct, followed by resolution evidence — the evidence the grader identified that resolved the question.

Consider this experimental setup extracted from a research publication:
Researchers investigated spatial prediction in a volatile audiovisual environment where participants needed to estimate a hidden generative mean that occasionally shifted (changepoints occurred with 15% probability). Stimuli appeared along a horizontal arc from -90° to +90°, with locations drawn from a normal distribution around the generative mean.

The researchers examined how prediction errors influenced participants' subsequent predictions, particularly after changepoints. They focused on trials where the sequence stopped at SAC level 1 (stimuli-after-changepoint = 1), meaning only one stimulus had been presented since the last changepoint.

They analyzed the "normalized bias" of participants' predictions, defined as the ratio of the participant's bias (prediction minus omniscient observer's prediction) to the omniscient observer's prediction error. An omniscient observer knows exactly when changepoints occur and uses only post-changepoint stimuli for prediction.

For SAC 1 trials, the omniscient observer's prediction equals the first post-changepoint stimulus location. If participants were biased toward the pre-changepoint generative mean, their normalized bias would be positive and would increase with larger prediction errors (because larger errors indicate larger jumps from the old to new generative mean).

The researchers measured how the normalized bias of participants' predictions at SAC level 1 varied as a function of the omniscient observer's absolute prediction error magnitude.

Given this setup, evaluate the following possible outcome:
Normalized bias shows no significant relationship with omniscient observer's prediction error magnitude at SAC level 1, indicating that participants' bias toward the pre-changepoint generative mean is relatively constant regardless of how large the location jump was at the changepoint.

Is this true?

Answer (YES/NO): NO